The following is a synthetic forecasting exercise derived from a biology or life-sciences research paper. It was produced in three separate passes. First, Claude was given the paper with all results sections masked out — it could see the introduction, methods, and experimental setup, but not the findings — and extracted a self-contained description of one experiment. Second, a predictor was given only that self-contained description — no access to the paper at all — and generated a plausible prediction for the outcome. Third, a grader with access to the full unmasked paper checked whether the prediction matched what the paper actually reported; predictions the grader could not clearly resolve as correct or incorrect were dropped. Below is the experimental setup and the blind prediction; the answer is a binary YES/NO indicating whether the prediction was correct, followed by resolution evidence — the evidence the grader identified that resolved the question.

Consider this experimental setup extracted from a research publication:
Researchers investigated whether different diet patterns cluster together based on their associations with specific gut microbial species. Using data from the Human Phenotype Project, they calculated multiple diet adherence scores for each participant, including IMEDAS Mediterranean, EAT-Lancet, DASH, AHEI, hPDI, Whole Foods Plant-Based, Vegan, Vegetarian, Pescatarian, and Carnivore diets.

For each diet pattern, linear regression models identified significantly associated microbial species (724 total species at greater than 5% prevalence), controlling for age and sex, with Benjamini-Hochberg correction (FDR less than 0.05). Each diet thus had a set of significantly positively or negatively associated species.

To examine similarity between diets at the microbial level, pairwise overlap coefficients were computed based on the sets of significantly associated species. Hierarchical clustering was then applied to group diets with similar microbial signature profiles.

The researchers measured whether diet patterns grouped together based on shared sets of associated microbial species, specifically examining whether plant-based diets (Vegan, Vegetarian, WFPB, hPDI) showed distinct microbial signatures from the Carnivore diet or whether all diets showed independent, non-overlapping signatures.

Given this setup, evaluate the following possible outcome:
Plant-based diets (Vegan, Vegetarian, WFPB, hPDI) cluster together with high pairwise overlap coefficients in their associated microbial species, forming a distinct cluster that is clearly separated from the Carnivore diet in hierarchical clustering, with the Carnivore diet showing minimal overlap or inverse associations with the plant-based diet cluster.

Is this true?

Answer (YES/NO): NO